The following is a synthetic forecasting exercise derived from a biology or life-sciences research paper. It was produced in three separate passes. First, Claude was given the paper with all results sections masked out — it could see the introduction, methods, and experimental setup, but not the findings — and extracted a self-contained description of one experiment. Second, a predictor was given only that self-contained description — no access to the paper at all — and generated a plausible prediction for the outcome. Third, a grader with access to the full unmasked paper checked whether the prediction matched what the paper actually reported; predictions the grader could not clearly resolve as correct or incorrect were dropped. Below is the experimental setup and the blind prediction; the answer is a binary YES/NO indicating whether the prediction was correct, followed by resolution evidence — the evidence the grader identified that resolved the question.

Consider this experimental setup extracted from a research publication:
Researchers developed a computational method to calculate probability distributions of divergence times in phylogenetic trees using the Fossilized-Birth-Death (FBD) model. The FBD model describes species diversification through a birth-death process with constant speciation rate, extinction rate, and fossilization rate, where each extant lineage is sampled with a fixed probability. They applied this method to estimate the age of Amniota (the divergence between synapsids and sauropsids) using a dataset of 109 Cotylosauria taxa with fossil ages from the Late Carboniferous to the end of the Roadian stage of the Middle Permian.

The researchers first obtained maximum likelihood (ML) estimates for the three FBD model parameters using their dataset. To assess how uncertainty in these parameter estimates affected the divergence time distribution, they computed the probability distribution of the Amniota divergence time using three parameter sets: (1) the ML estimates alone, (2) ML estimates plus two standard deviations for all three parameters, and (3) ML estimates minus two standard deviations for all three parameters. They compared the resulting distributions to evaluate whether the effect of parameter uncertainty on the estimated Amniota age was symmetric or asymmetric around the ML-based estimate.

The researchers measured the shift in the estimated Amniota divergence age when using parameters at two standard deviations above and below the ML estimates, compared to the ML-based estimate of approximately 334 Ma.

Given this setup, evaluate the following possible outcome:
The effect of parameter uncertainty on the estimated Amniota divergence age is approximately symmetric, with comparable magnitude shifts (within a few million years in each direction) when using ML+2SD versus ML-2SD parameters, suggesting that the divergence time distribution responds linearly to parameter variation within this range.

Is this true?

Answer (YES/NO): NO